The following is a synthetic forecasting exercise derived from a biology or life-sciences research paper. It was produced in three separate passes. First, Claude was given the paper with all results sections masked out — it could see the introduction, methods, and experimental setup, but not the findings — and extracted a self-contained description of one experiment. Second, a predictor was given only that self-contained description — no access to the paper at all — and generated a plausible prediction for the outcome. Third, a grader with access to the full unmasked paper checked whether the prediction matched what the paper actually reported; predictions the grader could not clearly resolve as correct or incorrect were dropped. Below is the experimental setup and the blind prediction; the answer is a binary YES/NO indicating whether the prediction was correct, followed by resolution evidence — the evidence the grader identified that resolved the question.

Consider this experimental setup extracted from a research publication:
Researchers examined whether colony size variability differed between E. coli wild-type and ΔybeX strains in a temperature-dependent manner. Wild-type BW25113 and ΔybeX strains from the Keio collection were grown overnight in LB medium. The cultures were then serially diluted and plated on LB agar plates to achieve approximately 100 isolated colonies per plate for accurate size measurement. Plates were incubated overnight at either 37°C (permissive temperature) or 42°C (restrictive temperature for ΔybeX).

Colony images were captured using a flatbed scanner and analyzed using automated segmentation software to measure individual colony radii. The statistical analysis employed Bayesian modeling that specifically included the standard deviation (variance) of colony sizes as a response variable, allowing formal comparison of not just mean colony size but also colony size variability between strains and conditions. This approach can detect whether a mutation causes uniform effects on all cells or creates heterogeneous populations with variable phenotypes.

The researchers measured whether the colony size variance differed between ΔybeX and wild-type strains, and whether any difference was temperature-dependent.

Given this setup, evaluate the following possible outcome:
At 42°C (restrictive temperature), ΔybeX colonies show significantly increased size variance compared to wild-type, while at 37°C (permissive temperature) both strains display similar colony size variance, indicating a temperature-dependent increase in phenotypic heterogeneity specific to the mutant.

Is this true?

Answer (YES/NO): NO